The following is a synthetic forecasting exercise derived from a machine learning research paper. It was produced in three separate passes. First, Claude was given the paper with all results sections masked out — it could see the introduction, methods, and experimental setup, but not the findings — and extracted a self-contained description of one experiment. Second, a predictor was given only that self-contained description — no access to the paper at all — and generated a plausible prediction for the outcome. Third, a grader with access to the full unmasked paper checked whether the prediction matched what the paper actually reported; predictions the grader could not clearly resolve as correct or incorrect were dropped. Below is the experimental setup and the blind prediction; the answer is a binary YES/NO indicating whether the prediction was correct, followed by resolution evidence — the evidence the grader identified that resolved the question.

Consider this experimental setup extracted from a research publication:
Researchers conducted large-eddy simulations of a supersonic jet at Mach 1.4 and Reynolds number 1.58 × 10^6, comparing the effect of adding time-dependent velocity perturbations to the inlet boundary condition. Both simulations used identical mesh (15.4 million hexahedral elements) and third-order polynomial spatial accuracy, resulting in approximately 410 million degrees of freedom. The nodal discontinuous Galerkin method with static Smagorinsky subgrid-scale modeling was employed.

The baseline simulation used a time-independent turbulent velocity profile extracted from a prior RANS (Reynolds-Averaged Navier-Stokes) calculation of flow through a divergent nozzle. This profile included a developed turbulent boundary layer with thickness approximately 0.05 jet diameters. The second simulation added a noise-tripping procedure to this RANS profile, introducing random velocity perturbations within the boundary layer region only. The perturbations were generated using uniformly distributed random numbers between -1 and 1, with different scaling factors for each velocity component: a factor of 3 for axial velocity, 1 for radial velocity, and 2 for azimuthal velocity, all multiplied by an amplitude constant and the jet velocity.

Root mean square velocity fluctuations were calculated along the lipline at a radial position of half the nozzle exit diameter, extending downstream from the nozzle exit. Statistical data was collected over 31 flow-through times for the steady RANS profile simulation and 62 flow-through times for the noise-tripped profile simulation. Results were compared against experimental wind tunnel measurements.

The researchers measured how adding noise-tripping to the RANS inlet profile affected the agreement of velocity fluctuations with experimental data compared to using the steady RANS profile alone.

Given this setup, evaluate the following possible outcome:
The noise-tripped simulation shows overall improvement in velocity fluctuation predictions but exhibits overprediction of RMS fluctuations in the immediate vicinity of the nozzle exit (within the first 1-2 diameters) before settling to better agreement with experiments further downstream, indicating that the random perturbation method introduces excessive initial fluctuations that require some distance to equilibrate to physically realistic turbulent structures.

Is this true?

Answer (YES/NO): NO